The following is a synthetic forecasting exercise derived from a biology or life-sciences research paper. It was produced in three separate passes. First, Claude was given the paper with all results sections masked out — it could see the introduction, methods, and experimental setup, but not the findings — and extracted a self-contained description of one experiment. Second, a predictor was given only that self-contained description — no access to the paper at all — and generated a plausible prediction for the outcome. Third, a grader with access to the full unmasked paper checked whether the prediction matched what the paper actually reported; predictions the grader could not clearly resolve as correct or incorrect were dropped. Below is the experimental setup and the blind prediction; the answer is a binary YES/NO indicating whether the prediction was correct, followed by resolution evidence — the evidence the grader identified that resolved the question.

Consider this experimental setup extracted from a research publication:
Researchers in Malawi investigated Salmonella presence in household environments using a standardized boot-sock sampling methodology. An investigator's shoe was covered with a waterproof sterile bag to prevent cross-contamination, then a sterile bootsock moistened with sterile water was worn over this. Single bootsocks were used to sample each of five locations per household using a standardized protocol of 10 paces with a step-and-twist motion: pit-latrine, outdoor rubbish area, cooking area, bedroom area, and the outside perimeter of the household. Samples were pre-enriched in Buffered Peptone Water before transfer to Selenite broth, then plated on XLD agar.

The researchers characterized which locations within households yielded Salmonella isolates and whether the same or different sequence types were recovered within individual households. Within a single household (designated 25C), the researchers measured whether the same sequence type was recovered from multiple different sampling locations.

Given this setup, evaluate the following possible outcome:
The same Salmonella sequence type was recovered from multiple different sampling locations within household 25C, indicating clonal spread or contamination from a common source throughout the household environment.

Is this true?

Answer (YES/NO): YES